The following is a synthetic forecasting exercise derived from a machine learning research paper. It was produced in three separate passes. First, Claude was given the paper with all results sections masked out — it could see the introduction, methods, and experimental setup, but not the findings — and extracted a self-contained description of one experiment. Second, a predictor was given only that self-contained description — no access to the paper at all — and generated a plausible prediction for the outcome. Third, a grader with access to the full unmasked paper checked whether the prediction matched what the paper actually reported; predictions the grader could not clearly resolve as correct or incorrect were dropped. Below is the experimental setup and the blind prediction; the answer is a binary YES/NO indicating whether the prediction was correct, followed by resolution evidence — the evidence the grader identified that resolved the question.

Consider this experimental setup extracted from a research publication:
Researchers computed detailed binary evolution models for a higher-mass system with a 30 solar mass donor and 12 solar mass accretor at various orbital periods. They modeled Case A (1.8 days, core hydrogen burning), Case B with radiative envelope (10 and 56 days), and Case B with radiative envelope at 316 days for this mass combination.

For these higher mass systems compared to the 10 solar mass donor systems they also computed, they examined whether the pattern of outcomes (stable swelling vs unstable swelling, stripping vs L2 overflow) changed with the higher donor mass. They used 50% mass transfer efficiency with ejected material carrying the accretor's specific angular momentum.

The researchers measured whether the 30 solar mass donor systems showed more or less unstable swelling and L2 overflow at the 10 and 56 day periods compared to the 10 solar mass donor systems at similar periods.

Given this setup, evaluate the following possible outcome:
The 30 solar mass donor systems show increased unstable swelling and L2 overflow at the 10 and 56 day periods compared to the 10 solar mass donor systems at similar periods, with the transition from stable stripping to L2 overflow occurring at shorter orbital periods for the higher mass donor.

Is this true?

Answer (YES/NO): YES